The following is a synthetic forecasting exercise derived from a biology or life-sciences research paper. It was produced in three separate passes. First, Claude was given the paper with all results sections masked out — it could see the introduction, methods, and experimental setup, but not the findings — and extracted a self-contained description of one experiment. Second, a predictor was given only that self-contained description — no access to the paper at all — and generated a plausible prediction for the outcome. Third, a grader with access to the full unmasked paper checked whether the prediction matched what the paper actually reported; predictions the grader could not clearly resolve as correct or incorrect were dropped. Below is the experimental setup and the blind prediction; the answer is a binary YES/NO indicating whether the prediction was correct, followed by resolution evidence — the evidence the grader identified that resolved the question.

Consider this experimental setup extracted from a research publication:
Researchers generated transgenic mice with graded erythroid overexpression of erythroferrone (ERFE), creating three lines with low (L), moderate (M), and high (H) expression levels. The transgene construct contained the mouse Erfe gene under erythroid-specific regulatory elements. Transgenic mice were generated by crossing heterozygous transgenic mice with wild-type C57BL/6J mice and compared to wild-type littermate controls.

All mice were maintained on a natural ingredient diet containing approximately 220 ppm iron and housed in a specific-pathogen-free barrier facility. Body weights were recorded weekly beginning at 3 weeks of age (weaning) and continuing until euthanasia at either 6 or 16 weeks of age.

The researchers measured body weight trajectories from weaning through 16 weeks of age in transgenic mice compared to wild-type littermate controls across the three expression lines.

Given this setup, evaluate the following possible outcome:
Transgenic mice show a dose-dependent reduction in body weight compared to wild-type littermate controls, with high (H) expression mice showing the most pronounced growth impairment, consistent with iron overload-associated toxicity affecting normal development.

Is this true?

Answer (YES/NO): NO